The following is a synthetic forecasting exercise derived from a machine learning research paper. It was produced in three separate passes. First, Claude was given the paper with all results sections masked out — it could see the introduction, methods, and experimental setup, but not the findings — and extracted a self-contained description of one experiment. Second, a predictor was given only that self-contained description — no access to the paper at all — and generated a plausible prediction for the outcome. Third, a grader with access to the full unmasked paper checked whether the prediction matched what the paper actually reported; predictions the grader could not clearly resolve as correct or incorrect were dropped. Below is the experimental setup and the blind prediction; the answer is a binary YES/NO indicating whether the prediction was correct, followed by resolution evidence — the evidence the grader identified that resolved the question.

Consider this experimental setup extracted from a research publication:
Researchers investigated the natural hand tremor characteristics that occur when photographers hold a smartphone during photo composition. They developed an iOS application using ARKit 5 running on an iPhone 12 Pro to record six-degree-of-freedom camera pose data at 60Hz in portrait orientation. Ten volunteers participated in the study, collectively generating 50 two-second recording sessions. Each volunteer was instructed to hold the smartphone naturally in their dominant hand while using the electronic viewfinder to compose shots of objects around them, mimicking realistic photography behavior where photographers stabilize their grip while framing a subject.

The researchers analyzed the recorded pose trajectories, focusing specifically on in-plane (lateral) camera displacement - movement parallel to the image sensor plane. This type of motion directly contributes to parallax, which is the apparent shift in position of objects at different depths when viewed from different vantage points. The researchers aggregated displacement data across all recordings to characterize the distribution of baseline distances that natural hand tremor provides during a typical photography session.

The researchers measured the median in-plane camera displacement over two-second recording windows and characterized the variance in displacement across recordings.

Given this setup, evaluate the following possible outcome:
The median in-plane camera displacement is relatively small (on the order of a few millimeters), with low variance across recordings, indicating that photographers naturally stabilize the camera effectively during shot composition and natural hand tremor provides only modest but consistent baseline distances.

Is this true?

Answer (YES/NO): NO